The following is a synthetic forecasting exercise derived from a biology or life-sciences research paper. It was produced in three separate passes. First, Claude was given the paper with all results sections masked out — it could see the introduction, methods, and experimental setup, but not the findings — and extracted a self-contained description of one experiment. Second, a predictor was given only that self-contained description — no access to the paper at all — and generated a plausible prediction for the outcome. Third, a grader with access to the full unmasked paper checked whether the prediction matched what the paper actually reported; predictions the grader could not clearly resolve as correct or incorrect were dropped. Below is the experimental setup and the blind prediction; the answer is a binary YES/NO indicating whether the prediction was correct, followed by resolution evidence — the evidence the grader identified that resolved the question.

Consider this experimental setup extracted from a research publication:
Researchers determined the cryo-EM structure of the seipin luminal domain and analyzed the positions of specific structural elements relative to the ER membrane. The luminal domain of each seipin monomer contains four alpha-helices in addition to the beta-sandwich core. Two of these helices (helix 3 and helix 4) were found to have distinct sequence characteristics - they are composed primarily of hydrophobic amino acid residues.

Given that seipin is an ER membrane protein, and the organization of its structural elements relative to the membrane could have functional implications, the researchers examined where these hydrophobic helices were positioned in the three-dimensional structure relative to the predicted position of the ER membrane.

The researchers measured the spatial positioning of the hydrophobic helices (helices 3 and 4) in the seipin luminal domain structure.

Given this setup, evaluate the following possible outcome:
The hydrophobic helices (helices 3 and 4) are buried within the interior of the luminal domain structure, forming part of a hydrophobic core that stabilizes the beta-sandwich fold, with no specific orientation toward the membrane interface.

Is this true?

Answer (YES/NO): NO